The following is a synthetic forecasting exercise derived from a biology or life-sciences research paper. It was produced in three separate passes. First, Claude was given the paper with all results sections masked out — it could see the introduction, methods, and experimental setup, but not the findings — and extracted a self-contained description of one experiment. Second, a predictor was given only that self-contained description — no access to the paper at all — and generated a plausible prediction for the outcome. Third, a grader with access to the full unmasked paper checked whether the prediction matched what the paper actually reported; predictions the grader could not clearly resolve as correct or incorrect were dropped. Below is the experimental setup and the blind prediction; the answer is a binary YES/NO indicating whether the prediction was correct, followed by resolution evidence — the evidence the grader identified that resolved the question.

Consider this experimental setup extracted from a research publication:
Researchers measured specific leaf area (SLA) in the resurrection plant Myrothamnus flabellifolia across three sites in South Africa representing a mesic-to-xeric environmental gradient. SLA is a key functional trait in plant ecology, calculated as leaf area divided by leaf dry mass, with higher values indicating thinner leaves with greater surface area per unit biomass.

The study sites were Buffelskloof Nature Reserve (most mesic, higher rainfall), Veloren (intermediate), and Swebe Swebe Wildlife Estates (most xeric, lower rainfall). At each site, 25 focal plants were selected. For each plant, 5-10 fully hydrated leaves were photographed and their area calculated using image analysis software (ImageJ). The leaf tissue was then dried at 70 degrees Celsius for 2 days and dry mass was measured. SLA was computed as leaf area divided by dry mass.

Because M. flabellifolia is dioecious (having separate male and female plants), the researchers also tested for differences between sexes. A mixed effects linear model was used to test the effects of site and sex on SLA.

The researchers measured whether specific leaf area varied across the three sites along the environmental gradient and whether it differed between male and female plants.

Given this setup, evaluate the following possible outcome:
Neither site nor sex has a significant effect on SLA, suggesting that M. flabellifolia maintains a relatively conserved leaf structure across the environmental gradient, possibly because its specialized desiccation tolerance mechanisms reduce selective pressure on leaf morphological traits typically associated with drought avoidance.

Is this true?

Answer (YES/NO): NO